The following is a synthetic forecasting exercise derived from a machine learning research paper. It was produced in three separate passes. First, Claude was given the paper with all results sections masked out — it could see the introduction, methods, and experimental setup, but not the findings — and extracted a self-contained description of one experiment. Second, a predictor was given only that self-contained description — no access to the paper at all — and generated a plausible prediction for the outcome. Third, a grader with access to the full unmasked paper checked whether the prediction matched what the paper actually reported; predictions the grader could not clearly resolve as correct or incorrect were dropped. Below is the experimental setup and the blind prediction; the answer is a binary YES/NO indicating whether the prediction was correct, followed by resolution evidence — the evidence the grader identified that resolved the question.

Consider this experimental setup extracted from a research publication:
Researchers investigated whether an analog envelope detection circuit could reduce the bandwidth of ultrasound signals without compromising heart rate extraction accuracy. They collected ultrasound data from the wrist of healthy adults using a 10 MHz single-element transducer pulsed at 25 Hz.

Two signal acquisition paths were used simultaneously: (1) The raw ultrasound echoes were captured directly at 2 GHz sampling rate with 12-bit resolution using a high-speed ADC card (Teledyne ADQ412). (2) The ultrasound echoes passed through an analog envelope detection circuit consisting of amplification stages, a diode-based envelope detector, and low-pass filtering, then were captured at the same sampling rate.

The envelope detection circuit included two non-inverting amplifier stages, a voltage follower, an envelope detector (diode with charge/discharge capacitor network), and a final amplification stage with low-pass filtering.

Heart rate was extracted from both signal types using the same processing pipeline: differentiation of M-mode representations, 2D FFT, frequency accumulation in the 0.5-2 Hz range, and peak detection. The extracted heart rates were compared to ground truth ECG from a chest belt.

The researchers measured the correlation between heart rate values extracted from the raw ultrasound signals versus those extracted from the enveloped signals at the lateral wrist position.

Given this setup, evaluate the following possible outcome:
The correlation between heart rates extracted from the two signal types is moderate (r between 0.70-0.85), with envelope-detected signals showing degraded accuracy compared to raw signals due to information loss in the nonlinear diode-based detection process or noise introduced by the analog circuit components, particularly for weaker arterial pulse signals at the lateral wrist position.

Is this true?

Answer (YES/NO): NO